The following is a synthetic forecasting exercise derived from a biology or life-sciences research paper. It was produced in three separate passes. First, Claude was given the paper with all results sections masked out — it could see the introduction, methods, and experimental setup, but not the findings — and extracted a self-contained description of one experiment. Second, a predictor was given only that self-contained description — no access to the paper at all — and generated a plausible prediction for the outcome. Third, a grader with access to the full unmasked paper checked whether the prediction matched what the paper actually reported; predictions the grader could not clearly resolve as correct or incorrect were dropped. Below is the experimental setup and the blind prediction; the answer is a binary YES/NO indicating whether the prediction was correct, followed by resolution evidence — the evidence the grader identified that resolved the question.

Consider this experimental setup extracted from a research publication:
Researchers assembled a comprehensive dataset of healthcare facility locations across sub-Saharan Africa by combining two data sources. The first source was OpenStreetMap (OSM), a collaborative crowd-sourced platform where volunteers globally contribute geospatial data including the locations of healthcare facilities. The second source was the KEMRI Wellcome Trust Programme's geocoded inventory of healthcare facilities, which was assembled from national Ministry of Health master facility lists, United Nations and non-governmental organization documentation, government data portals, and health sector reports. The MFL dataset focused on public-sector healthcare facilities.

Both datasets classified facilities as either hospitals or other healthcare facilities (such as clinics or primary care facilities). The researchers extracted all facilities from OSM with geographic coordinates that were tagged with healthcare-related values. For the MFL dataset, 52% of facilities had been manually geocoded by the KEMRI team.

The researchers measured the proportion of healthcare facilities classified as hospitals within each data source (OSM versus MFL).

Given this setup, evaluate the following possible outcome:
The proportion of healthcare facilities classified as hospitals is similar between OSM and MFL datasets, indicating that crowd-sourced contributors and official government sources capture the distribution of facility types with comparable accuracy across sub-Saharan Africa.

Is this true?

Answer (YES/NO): NO